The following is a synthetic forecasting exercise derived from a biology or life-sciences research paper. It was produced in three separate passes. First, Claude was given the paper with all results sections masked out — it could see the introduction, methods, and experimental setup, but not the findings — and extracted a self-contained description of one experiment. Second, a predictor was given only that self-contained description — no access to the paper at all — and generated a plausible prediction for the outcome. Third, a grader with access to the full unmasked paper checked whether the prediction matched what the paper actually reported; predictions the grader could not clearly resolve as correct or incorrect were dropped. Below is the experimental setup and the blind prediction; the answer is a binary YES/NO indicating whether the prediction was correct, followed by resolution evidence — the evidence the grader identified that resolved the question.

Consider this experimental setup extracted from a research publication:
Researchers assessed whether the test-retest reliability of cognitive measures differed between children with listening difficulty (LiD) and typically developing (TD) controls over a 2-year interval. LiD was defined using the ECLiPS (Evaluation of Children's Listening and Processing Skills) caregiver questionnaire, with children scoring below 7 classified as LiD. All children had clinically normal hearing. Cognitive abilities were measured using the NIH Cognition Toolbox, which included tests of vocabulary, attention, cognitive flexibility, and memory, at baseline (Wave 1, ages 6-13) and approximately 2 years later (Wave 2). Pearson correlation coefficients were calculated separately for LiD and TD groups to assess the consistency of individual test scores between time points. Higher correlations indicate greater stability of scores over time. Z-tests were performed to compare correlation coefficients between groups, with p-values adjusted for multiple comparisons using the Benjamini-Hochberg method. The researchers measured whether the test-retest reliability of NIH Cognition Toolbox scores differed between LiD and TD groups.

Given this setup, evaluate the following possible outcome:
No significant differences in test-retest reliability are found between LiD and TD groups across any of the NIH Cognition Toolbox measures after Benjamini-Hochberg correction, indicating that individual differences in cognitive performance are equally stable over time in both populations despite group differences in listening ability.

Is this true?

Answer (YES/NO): YES